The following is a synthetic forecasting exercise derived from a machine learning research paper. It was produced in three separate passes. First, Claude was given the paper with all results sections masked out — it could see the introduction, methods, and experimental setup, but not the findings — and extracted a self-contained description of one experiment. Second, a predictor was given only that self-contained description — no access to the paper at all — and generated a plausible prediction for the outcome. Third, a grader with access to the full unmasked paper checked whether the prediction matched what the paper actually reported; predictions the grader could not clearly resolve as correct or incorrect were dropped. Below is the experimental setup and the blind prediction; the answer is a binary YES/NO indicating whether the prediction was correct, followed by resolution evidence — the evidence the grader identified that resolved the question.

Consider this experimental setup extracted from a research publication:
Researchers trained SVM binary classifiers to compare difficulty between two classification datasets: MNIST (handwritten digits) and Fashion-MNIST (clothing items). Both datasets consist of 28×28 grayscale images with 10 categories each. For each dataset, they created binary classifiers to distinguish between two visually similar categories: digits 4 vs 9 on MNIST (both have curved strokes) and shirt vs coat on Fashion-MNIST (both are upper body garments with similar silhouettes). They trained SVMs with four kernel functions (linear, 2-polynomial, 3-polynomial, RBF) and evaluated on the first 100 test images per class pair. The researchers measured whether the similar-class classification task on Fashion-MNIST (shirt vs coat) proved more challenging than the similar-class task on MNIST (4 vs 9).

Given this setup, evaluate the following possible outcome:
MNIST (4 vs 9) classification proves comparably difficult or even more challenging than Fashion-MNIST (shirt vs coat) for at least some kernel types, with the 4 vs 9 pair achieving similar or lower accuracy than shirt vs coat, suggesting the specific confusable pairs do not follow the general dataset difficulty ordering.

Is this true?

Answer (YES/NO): NO